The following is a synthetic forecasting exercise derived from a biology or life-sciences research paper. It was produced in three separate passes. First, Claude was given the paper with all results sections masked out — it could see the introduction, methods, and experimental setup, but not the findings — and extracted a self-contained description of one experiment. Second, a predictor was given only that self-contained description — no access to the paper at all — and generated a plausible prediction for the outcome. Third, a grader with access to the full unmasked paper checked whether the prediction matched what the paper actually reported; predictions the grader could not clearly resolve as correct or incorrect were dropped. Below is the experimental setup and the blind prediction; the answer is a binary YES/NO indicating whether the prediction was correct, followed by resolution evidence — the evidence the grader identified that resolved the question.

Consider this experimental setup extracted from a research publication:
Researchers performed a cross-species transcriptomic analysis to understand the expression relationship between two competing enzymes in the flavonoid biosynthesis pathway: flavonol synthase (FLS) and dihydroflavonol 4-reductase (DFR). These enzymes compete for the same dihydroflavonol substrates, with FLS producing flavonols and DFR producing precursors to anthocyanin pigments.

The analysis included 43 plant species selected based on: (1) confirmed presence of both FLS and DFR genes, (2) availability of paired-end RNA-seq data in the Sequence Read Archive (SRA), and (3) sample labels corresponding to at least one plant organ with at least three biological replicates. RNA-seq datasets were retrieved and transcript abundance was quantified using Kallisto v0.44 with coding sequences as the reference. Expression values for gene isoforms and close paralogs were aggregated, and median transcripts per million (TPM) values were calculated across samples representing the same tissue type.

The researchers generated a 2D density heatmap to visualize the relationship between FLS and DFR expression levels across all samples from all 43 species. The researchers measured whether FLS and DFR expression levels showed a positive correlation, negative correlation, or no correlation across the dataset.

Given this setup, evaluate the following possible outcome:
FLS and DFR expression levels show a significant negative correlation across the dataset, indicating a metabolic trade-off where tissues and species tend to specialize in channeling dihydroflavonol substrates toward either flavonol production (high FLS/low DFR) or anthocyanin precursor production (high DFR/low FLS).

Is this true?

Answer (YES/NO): YES